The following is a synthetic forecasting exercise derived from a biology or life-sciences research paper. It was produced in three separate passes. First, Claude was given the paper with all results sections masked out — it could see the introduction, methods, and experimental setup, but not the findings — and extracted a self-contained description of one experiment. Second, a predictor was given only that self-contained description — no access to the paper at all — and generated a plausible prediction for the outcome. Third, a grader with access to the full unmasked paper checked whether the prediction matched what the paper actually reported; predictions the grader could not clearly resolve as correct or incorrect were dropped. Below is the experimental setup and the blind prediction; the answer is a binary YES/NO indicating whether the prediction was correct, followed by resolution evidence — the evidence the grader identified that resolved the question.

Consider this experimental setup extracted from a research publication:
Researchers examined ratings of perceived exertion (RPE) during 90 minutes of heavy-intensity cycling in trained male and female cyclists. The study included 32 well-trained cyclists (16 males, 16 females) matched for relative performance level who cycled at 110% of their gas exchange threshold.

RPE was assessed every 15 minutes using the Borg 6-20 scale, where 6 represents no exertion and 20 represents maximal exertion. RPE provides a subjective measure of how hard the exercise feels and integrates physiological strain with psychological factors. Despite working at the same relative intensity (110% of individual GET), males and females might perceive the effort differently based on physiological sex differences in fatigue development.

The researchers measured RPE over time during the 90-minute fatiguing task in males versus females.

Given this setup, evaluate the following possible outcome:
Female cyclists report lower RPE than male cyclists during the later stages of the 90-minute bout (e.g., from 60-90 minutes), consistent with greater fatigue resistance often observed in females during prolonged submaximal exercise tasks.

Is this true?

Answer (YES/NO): NO